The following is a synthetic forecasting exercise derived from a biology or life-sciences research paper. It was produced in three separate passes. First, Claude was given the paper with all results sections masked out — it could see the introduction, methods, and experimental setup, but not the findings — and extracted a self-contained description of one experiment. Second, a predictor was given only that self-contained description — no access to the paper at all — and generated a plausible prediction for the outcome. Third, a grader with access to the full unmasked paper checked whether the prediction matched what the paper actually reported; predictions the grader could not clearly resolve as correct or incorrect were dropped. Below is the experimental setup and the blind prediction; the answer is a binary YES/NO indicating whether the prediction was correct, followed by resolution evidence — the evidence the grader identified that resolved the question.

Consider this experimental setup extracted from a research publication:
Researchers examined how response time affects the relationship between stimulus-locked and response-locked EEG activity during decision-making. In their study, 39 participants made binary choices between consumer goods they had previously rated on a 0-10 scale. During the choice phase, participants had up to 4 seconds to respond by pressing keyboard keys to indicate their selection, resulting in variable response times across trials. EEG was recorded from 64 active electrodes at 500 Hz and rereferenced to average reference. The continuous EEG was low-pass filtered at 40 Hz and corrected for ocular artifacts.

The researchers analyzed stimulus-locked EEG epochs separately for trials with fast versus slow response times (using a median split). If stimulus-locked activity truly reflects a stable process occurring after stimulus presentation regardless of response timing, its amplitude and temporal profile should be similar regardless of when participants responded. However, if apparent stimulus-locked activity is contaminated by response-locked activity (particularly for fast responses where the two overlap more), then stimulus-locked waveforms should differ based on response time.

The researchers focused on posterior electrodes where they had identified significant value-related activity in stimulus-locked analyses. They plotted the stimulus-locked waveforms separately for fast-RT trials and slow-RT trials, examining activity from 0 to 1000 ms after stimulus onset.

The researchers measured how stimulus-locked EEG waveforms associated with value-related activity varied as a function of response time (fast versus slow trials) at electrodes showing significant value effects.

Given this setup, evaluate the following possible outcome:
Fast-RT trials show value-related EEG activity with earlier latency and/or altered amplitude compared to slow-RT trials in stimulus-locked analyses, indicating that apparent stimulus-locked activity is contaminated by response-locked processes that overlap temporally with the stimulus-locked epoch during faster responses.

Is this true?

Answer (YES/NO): NO